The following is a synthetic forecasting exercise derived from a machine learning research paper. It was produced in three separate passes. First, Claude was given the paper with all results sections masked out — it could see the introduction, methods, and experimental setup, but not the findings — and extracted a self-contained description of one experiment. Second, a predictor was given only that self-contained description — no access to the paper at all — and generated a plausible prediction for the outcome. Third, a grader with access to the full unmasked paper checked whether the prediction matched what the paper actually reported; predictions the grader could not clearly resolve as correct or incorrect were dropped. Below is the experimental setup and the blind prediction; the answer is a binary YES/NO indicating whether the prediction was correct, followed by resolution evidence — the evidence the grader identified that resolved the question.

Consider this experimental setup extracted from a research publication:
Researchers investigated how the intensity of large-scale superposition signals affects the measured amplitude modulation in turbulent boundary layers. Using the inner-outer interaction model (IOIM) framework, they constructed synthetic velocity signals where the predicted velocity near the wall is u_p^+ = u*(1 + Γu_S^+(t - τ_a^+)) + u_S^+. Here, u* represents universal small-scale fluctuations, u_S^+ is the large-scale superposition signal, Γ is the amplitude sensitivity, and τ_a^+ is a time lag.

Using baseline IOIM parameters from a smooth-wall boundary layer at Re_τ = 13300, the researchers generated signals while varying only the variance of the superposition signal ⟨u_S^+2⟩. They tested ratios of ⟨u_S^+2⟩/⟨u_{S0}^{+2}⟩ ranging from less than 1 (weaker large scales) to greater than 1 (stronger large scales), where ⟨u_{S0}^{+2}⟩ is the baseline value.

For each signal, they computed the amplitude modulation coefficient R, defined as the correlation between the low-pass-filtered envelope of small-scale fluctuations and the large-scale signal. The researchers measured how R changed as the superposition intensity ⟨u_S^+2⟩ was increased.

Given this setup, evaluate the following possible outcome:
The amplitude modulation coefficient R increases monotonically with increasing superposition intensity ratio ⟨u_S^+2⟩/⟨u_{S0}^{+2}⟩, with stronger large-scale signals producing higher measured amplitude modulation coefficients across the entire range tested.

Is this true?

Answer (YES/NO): YES